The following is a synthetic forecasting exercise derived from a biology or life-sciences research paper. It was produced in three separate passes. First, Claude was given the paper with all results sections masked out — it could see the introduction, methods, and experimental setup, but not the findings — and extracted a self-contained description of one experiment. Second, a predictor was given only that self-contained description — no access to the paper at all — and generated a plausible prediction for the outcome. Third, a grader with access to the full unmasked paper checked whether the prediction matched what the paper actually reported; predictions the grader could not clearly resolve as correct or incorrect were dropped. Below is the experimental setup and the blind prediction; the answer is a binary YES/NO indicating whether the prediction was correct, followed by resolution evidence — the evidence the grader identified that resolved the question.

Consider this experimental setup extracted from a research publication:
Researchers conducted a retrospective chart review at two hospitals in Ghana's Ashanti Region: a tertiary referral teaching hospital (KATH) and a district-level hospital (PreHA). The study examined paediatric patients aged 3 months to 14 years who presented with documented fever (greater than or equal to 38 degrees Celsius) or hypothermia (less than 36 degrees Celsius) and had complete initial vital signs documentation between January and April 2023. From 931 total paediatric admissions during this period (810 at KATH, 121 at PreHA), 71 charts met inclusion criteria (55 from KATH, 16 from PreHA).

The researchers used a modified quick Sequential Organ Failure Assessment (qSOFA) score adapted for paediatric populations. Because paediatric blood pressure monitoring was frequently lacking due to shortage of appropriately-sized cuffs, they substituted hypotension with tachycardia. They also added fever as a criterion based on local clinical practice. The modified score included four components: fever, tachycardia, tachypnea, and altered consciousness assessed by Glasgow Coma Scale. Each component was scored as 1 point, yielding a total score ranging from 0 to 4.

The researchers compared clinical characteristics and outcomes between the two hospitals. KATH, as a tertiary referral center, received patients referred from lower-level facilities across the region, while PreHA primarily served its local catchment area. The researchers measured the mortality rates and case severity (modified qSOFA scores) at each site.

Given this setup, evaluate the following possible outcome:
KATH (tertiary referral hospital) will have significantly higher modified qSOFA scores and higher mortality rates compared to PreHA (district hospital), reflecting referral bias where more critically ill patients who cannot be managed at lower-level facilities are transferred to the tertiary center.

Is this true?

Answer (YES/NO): NO